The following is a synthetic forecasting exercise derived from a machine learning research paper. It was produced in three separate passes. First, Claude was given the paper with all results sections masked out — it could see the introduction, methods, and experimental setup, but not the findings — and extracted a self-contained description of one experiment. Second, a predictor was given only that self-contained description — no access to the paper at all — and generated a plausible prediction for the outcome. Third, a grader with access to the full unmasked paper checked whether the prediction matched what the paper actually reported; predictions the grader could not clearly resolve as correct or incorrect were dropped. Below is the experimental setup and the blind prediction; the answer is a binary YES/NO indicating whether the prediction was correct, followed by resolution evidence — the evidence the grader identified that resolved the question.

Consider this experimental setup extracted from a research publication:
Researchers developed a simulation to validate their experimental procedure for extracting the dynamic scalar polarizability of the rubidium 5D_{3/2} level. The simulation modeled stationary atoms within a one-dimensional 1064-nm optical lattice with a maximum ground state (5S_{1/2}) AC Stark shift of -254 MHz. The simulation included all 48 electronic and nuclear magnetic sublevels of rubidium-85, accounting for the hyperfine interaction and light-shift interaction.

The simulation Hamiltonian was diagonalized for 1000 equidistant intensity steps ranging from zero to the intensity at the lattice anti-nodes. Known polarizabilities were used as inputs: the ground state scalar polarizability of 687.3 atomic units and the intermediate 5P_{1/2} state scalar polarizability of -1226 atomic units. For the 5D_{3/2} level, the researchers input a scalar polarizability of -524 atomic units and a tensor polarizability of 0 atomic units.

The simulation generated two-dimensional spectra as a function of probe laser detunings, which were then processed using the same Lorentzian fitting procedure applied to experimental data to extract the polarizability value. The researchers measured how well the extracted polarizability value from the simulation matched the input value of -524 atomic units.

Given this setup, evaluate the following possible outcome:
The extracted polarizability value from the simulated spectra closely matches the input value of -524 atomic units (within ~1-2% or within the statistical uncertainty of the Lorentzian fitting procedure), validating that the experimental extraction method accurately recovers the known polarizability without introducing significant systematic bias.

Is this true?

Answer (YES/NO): YES